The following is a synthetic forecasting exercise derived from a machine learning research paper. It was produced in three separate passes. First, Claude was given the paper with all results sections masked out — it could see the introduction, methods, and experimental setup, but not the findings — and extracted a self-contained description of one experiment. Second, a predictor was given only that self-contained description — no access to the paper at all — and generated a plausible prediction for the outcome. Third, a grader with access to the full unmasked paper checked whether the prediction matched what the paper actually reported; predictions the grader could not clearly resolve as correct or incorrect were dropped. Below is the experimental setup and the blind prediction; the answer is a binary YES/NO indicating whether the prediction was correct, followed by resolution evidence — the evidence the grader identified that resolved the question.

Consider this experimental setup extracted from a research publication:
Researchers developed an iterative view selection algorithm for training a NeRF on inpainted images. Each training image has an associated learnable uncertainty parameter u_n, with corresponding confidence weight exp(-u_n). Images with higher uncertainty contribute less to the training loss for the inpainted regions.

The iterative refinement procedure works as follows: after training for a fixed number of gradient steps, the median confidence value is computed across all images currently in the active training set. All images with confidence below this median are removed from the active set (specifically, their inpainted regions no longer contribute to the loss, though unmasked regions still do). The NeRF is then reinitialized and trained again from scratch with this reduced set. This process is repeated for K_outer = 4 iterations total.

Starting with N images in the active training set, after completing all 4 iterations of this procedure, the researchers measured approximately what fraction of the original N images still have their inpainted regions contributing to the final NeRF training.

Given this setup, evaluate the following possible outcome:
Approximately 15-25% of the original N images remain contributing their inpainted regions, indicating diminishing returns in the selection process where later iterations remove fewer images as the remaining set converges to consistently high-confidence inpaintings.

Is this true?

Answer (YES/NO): NO